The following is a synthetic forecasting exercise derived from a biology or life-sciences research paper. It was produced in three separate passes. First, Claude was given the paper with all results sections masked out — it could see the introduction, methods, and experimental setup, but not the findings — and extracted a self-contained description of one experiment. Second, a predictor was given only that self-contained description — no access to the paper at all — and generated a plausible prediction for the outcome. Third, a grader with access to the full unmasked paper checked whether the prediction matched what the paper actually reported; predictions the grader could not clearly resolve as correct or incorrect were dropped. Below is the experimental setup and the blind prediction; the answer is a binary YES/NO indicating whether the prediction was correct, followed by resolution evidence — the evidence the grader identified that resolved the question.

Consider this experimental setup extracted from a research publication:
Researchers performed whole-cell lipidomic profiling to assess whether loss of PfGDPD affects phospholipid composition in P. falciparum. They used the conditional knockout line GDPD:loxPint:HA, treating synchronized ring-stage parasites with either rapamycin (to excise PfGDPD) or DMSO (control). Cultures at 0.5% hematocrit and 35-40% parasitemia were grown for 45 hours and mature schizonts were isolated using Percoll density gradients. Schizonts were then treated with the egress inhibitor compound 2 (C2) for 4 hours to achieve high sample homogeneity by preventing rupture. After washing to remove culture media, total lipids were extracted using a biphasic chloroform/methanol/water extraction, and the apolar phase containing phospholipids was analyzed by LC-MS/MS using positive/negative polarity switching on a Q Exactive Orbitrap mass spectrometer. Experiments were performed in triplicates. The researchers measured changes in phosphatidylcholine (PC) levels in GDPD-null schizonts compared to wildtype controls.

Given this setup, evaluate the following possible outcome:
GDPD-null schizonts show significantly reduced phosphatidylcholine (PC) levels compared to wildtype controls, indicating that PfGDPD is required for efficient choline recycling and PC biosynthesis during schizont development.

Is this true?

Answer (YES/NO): YES